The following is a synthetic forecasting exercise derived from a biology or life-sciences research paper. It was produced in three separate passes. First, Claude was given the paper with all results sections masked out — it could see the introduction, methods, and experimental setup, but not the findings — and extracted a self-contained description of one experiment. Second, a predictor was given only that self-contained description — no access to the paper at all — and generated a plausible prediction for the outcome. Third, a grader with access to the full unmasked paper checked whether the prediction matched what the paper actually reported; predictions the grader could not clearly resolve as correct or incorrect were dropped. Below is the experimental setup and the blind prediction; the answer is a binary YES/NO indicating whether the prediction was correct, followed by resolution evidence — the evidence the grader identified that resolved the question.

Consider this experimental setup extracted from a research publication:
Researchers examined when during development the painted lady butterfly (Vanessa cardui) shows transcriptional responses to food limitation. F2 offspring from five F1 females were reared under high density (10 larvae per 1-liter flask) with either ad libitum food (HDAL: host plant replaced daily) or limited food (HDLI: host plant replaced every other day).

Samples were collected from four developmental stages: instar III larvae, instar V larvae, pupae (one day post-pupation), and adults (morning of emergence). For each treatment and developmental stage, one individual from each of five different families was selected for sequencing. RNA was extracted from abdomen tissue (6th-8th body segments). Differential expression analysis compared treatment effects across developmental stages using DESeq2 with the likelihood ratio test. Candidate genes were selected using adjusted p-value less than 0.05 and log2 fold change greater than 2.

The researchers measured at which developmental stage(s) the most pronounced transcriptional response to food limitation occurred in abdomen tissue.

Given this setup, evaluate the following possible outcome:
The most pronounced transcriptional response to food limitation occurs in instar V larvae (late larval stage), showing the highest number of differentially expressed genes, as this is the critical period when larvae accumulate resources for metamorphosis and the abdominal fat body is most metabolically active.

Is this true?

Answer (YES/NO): YES